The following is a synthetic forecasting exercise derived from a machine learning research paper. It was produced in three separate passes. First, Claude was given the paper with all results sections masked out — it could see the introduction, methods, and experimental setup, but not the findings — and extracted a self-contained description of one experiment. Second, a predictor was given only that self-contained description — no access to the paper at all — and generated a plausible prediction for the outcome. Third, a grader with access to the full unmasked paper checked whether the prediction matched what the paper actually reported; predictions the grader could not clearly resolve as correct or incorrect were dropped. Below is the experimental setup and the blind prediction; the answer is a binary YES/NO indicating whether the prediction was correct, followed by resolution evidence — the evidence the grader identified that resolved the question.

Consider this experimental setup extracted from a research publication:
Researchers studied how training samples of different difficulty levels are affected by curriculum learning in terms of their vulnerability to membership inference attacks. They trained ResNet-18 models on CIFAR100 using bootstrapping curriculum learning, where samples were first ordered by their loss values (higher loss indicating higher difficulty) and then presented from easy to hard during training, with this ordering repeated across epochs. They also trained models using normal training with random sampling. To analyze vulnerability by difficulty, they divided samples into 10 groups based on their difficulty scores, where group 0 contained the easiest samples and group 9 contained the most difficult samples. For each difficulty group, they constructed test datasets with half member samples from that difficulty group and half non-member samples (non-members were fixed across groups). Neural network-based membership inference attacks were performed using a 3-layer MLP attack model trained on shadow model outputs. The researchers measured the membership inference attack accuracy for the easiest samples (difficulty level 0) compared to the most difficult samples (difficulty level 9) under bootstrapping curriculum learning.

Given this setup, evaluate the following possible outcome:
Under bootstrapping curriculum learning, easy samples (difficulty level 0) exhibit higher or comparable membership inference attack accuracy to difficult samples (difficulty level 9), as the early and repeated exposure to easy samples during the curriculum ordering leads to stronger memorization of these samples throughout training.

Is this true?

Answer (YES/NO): YES